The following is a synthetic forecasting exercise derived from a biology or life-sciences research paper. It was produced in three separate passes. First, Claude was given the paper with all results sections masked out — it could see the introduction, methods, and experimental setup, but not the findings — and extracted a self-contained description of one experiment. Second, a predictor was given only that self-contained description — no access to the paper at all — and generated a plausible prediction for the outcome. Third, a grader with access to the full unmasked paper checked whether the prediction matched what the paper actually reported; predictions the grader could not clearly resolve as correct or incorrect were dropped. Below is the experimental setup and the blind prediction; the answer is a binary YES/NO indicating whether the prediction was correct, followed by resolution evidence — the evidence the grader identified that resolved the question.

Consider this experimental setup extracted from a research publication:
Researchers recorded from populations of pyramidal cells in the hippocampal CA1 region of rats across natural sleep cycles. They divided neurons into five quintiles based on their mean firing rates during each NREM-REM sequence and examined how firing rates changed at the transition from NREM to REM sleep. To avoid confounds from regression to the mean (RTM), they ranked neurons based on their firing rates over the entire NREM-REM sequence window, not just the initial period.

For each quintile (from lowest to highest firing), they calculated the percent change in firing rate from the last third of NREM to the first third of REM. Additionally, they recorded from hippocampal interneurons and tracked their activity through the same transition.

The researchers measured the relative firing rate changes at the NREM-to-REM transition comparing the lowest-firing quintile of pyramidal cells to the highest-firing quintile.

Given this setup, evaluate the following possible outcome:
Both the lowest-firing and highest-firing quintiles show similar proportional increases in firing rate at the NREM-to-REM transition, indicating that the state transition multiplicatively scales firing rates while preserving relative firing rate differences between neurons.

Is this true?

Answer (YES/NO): NO